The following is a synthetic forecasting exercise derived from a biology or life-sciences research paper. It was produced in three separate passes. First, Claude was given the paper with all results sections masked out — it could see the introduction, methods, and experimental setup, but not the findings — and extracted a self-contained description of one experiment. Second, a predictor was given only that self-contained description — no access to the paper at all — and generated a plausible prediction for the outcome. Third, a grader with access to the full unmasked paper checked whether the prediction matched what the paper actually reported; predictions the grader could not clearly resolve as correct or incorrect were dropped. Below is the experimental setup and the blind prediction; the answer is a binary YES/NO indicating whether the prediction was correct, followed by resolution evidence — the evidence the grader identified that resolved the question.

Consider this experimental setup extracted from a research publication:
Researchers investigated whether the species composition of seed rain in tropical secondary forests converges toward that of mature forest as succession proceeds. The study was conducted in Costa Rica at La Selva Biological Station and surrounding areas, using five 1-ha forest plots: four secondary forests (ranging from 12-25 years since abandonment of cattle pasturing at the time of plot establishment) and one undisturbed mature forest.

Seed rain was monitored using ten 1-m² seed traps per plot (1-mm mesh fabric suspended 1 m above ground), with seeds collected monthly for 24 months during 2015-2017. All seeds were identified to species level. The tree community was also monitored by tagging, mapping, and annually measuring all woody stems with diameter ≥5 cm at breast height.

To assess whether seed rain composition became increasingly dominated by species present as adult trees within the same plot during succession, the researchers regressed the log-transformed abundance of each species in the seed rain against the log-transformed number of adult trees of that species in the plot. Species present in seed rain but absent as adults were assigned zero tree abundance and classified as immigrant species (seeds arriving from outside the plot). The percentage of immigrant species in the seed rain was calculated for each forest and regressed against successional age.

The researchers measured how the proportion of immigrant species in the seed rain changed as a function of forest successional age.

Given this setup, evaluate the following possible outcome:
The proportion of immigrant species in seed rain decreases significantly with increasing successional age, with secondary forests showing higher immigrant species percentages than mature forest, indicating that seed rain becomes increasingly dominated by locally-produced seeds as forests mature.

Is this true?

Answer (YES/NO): YES